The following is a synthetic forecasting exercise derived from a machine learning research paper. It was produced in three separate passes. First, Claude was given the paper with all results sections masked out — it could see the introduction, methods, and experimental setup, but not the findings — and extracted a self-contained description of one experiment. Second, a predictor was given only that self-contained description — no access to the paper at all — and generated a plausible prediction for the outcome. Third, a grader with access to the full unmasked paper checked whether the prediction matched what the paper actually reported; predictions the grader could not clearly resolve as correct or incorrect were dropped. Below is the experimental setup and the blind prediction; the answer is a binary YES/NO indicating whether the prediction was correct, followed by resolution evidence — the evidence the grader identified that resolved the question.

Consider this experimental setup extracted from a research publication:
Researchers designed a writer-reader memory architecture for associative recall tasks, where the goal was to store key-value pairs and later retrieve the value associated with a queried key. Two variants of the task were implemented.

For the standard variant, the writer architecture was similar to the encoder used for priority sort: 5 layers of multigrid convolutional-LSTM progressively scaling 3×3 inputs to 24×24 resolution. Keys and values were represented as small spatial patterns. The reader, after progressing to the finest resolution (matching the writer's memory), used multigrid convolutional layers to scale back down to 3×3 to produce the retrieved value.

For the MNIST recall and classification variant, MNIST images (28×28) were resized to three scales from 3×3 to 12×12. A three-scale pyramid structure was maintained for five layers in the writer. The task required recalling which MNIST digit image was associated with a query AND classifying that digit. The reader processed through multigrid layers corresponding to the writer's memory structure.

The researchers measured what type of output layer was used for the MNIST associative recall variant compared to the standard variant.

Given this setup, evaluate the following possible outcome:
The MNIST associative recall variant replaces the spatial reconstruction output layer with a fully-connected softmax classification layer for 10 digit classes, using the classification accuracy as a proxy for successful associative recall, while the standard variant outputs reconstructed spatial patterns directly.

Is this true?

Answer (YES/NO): NO